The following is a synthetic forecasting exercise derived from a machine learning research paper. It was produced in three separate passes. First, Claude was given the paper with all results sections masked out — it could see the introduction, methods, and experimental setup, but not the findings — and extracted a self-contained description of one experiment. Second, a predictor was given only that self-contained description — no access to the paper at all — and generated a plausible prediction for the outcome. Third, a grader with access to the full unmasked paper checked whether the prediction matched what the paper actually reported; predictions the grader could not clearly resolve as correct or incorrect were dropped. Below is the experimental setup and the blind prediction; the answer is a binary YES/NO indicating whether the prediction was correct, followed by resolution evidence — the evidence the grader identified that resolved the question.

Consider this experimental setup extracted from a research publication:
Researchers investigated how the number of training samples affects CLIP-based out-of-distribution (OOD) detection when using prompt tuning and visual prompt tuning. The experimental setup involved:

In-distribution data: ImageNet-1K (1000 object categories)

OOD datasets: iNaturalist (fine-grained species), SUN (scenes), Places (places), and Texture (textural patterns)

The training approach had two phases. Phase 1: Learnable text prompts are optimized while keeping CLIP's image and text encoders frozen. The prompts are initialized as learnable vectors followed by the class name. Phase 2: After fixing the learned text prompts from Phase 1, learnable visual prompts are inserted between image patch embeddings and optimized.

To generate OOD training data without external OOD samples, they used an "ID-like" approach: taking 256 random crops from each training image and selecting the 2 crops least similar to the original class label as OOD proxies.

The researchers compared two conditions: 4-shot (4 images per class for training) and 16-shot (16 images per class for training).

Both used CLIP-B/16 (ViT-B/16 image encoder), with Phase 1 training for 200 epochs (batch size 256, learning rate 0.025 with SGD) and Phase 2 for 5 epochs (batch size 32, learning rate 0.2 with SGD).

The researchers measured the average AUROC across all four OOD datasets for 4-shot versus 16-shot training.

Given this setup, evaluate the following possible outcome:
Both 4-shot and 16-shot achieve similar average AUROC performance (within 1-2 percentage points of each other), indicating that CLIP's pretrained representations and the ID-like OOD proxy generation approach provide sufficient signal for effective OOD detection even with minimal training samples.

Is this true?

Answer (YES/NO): YES